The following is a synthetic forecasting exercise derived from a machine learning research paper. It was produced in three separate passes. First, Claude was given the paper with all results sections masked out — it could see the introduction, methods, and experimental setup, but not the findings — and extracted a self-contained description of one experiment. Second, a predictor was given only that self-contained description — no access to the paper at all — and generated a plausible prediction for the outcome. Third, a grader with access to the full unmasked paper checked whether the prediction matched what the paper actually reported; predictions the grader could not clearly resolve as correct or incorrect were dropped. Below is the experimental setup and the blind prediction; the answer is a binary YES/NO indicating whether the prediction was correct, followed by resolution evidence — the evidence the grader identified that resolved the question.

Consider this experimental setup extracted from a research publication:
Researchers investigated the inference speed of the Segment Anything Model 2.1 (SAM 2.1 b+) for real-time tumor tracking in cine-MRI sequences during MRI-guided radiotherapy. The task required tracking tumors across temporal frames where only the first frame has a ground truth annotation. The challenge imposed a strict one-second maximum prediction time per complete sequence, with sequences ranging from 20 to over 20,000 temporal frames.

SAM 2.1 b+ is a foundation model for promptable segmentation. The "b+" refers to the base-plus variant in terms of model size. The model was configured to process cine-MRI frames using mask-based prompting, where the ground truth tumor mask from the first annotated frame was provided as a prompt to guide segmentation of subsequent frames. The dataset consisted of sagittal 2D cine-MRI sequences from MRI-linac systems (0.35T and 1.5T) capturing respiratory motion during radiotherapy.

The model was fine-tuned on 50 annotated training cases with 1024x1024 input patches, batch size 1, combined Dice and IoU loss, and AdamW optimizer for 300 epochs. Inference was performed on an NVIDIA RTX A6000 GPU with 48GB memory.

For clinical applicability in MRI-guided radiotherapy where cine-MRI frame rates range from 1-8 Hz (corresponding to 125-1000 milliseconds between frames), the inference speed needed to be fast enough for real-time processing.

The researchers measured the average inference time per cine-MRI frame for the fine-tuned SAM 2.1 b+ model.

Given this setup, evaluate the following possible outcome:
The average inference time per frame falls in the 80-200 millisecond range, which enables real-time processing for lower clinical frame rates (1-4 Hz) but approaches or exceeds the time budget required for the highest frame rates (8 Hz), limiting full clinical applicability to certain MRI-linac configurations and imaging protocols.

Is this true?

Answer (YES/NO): NO